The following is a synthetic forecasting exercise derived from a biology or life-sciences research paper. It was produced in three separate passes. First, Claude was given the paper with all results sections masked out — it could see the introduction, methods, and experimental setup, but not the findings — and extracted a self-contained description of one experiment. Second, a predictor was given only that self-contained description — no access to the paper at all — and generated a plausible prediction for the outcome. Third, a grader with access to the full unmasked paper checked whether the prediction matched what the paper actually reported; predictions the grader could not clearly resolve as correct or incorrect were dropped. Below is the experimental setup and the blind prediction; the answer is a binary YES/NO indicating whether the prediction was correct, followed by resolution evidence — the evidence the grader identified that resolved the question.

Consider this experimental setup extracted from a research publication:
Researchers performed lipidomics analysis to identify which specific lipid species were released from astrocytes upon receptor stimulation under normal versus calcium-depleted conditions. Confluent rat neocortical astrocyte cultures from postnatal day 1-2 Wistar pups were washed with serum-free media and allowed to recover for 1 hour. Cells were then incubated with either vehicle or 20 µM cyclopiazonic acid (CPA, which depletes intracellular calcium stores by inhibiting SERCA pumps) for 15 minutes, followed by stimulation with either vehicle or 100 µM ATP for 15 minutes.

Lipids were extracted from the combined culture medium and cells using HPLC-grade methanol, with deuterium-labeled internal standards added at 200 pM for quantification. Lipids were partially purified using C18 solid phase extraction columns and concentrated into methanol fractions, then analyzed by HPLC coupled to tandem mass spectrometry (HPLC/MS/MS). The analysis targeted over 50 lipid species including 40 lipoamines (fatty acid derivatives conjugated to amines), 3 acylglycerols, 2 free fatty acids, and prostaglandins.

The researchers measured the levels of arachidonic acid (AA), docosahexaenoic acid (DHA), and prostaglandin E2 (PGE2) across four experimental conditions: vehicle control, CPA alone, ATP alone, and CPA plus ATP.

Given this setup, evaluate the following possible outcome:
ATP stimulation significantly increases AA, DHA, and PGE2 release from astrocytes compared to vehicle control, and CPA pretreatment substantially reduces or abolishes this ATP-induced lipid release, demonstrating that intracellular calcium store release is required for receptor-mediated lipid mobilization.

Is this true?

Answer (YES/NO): NO